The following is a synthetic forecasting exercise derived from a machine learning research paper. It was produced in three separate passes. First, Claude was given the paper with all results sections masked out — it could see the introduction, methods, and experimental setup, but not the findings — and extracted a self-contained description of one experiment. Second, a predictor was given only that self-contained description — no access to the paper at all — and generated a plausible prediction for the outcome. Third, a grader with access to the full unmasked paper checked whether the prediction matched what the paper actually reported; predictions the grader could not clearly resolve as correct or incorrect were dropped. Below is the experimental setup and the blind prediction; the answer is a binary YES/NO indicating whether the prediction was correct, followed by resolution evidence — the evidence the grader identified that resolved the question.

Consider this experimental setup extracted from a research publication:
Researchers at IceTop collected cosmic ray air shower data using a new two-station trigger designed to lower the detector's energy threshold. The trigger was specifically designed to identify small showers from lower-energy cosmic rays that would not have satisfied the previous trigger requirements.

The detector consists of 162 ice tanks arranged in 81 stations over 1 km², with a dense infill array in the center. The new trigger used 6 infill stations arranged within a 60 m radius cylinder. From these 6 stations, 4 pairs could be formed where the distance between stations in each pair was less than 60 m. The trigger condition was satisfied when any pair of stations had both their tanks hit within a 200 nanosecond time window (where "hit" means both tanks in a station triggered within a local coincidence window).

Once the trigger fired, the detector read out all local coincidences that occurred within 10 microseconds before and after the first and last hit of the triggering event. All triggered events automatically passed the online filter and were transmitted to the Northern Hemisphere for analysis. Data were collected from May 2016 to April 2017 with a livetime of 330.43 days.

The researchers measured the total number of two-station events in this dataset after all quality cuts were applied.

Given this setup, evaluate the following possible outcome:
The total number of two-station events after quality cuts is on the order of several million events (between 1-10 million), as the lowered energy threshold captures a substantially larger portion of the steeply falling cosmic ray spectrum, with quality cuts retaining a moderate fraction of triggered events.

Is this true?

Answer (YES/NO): YES